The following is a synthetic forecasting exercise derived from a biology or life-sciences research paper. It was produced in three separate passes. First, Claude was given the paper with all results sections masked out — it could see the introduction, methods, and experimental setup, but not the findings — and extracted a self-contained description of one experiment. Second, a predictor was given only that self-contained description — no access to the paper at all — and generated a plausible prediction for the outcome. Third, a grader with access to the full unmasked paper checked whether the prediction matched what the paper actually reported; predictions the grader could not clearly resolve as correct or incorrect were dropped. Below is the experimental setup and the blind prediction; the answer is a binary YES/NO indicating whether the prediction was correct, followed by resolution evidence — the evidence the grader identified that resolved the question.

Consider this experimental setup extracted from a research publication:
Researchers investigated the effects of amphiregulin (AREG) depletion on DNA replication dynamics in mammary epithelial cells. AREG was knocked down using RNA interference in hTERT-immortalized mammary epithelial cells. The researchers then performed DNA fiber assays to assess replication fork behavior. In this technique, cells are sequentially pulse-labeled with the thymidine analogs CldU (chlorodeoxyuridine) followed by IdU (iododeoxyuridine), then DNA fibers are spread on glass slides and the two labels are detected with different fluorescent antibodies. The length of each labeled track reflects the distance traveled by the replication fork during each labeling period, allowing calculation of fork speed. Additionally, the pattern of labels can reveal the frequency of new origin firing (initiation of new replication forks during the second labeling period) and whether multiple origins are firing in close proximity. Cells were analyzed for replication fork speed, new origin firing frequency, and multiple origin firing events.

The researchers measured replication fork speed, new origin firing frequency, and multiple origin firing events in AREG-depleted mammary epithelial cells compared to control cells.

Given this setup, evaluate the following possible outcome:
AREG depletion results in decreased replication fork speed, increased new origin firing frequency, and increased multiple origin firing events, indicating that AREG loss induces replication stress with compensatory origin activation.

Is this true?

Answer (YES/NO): YES